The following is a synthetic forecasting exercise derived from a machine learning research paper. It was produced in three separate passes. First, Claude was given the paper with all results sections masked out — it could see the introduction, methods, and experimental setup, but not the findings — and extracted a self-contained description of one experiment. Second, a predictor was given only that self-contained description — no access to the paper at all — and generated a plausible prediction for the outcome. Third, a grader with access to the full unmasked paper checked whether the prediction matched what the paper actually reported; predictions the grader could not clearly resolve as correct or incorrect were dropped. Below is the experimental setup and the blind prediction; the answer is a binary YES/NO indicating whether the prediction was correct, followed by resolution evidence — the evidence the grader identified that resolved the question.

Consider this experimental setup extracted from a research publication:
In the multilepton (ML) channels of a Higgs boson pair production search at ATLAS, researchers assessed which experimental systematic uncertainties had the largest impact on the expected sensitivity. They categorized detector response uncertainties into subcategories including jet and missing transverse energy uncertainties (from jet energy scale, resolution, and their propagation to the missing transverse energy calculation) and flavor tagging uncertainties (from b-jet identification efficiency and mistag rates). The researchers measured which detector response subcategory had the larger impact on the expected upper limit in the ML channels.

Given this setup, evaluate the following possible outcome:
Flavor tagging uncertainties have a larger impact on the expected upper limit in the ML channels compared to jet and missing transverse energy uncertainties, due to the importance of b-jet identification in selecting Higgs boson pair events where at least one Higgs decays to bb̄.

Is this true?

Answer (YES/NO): NO